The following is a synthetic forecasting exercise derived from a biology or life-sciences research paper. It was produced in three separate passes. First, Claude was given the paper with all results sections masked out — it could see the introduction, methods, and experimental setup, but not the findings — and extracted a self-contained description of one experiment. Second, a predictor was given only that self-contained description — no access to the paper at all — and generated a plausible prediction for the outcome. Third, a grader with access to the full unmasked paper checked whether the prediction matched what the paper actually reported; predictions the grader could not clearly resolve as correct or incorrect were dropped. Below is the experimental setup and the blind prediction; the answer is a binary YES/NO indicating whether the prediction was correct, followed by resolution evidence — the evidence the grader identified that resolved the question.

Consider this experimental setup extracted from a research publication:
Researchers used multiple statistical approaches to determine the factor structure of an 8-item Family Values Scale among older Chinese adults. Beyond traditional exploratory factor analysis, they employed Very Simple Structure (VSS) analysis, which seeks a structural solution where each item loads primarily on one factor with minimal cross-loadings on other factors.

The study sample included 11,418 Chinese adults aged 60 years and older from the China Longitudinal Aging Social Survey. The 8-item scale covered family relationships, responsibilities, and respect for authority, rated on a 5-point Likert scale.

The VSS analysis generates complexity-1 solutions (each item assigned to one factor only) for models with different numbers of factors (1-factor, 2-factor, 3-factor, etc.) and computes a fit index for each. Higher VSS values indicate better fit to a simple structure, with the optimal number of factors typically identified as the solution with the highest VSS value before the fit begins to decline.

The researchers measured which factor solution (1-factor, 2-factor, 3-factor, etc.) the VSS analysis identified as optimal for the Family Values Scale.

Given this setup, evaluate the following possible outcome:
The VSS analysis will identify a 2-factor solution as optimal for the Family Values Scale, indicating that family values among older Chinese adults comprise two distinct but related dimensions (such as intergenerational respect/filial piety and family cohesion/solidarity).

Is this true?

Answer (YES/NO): NO